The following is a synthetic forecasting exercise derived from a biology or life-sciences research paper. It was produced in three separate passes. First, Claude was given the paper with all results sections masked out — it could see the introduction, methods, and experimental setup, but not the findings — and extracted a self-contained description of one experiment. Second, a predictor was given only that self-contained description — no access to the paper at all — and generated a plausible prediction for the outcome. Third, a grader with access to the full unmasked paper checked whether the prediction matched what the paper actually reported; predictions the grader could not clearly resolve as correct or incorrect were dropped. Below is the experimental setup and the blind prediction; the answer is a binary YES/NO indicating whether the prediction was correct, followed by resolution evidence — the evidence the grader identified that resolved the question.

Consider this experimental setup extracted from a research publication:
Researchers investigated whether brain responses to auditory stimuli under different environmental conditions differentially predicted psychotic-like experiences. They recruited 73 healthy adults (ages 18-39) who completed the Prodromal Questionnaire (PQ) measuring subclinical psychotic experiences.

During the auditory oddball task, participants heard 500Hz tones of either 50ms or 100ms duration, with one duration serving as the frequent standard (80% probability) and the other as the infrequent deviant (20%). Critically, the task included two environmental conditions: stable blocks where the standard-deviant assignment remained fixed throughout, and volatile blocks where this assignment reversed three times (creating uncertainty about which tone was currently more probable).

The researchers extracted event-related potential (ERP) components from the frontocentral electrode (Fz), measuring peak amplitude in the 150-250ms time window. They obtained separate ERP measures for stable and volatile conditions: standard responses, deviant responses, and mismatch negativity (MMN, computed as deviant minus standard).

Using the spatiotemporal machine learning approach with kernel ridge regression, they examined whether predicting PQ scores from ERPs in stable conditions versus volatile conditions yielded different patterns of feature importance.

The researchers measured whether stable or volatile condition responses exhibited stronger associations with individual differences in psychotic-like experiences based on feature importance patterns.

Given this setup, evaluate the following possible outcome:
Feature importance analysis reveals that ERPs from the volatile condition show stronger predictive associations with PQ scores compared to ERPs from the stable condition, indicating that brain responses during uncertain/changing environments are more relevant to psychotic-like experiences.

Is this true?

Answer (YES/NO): NO